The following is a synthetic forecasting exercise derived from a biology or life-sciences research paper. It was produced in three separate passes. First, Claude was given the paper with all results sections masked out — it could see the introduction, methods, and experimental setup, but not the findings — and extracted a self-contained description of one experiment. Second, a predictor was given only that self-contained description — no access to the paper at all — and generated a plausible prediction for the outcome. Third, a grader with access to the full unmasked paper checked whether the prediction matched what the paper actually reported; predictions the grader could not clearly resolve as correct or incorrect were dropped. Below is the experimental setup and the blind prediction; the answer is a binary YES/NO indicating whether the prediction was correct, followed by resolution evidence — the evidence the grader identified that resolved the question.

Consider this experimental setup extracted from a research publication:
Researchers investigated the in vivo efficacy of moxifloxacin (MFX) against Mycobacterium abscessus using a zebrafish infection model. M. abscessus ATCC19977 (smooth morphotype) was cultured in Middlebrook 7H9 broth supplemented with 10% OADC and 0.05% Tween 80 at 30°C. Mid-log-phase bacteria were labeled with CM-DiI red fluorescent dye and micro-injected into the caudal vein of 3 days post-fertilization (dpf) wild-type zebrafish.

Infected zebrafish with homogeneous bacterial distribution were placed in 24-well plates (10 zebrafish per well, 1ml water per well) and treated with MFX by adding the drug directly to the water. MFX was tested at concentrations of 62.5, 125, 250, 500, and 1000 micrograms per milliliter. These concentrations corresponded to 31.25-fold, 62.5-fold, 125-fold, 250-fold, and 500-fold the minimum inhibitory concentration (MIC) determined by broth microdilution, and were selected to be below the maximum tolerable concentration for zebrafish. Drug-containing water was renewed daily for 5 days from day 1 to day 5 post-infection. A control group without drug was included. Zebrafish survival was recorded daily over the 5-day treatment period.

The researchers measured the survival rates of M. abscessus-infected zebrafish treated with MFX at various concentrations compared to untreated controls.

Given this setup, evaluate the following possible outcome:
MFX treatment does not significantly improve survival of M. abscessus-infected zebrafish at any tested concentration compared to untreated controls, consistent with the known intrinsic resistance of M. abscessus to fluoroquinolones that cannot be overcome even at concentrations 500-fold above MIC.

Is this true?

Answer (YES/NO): YES